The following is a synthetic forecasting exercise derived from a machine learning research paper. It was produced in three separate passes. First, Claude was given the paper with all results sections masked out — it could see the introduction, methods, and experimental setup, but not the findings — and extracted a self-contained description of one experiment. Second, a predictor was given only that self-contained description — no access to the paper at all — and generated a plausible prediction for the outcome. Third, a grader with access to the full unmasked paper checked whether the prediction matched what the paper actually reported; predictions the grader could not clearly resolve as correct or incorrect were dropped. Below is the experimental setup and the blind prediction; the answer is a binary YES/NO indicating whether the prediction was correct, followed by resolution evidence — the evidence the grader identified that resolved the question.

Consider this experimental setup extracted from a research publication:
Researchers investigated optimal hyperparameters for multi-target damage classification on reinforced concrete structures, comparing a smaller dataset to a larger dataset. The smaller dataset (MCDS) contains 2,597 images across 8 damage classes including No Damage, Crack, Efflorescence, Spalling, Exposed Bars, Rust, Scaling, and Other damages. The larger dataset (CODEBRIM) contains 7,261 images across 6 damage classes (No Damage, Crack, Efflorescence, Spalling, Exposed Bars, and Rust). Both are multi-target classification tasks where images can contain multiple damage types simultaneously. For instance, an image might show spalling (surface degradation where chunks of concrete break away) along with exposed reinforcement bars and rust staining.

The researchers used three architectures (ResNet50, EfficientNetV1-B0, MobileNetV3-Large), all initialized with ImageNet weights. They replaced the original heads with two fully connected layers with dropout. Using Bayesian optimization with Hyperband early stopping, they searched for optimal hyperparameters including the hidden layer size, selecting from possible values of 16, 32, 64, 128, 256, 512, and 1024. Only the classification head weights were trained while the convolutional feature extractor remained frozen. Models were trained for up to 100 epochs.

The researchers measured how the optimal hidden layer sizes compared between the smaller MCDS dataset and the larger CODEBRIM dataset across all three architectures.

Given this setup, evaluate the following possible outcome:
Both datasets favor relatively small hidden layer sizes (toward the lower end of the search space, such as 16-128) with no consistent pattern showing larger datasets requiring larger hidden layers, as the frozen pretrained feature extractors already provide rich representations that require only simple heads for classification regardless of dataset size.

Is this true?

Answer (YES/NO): NO